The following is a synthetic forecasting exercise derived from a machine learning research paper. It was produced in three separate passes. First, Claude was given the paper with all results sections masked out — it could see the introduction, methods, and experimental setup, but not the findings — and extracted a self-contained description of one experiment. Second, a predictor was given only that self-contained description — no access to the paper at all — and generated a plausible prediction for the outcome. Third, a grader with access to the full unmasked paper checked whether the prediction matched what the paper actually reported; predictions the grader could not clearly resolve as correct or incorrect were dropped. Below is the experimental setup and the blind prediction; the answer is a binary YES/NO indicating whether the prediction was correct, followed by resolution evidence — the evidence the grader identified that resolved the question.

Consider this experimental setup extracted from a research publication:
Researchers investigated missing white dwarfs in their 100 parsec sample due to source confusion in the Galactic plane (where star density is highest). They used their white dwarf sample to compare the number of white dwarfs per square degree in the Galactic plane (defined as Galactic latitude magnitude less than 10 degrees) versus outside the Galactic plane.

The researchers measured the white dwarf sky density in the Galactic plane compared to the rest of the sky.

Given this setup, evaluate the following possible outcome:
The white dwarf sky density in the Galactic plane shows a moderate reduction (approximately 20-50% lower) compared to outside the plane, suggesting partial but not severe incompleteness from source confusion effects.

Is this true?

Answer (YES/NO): NO